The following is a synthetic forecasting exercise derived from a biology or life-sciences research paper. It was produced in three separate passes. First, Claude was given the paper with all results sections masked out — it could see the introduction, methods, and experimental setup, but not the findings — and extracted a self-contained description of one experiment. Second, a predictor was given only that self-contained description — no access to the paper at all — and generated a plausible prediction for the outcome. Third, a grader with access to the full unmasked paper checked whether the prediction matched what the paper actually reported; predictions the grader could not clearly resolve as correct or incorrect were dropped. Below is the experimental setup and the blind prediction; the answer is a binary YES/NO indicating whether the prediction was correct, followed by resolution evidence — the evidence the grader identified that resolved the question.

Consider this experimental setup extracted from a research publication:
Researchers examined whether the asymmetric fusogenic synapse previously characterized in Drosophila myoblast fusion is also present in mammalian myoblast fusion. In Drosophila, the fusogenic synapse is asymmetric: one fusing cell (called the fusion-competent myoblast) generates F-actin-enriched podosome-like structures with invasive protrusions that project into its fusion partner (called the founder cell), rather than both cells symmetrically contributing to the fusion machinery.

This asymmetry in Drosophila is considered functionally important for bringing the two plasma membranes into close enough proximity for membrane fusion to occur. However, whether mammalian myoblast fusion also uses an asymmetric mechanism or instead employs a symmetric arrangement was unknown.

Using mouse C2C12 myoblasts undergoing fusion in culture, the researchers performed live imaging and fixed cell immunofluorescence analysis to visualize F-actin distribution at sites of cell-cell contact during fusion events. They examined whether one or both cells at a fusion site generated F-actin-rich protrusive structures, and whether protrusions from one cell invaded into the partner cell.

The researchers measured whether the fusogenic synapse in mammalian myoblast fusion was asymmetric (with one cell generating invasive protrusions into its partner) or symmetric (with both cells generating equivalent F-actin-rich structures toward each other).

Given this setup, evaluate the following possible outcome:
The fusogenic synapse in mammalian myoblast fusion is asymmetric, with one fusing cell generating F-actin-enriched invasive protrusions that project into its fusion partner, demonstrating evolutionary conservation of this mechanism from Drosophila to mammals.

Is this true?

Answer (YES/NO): YES